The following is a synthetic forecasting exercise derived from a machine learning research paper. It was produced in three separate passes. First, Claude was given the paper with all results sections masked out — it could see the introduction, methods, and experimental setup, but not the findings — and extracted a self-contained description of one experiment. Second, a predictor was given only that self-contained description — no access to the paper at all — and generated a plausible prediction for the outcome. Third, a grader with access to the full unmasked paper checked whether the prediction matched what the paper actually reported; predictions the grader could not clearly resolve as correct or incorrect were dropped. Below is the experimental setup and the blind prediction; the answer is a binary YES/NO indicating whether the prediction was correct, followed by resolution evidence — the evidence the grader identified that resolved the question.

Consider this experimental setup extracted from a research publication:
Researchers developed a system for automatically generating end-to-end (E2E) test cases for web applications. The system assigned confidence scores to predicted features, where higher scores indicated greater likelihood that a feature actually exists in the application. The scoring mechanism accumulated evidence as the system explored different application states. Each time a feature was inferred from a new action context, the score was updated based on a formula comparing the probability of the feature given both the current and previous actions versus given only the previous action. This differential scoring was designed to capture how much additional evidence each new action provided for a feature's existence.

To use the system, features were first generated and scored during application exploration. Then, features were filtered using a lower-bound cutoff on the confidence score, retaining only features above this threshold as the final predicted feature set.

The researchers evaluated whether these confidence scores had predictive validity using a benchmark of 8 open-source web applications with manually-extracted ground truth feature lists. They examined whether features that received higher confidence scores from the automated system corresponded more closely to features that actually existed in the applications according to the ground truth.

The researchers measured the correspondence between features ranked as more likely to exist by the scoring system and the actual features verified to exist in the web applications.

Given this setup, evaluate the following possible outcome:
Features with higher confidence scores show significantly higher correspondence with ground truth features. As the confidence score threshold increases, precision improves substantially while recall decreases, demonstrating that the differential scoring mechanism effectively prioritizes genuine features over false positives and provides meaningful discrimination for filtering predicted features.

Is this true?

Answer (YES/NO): YES